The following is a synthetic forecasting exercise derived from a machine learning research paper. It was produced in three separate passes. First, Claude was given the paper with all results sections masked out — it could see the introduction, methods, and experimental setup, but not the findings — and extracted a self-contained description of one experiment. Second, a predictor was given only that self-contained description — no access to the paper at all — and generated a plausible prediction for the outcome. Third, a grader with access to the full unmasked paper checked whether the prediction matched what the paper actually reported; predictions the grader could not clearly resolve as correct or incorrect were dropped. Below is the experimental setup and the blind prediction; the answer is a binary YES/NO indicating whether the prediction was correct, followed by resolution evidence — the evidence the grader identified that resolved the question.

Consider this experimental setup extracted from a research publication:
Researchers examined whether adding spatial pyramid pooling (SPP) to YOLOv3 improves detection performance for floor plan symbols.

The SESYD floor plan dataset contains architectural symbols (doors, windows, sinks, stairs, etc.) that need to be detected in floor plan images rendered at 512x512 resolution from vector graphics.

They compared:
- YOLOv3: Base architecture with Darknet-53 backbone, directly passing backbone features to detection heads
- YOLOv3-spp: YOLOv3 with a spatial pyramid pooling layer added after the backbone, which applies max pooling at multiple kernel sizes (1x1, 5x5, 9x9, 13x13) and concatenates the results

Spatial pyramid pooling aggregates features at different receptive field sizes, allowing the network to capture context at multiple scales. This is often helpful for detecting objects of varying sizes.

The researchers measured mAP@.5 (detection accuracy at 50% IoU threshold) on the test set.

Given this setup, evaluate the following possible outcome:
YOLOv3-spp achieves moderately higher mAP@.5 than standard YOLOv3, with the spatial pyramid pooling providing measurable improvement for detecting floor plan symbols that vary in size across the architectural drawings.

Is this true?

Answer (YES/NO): NO